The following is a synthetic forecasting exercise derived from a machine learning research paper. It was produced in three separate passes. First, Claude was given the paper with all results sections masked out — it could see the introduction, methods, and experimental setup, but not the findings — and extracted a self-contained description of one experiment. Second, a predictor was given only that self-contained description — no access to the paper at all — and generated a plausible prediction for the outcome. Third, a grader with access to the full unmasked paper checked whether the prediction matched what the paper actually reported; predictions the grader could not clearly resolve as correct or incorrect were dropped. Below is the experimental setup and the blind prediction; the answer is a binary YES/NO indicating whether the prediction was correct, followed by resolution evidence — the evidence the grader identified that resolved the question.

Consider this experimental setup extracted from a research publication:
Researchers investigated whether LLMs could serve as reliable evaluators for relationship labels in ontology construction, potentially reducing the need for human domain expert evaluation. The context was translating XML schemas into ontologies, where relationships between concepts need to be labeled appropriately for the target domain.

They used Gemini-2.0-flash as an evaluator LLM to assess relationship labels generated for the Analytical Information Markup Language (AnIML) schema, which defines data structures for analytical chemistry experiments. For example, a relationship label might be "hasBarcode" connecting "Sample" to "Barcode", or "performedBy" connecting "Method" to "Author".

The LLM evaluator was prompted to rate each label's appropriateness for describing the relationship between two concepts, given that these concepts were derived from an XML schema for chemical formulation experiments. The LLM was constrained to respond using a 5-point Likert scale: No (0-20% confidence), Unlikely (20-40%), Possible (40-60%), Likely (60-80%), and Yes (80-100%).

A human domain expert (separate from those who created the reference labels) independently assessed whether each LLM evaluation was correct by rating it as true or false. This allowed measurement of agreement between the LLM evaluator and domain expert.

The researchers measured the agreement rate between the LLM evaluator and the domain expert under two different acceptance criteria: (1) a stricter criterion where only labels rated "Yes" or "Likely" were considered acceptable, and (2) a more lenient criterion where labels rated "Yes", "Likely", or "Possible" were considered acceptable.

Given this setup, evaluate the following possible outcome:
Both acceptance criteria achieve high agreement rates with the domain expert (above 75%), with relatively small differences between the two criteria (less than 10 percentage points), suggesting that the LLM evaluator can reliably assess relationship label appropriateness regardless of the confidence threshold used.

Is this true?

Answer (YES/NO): NO